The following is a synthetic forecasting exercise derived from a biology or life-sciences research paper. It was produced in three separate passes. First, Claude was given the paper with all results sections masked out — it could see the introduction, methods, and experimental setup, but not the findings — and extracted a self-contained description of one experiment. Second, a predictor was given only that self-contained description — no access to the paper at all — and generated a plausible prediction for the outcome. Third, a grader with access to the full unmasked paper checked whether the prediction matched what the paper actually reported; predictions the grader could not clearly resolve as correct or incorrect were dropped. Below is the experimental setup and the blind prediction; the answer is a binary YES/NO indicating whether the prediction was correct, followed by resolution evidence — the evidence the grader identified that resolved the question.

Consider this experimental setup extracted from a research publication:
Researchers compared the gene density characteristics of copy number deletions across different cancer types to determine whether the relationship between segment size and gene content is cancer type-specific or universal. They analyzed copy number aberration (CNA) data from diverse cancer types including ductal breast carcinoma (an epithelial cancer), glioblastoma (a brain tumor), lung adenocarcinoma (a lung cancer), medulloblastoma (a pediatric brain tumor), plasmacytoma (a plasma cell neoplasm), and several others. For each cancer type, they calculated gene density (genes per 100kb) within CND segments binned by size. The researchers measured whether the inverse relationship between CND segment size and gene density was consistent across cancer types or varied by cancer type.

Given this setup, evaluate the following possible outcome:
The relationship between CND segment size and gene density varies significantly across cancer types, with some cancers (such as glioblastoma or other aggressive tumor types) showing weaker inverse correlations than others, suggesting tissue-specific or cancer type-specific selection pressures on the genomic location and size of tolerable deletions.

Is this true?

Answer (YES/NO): NO